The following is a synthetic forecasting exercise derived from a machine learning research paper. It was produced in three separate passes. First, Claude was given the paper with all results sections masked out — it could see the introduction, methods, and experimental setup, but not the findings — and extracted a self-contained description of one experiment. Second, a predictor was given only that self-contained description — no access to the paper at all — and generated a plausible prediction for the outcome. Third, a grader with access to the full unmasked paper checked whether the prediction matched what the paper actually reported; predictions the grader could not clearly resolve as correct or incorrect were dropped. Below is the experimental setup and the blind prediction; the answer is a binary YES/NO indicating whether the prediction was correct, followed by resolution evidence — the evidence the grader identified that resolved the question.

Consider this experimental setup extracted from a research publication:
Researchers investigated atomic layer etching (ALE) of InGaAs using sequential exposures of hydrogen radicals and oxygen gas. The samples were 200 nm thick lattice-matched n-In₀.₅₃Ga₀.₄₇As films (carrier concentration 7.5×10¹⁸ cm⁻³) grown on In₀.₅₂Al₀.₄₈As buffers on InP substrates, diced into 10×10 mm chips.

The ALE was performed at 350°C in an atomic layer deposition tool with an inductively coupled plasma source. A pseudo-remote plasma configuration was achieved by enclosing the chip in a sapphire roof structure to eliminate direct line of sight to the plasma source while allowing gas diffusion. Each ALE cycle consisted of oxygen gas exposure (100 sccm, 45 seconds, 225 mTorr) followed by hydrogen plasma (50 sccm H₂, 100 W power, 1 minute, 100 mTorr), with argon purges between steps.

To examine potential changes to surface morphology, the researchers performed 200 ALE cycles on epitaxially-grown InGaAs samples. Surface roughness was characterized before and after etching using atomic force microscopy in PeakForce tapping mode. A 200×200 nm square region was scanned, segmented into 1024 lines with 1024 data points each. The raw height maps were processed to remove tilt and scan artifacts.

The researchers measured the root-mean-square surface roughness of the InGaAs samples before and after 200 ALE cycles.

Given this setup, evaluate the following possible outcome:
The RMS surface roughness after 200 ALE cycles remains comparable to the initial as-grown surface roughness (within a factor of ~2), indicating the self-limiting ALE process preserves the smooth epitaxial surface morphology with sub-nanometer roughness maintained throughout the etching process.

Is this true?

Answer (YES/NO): YES